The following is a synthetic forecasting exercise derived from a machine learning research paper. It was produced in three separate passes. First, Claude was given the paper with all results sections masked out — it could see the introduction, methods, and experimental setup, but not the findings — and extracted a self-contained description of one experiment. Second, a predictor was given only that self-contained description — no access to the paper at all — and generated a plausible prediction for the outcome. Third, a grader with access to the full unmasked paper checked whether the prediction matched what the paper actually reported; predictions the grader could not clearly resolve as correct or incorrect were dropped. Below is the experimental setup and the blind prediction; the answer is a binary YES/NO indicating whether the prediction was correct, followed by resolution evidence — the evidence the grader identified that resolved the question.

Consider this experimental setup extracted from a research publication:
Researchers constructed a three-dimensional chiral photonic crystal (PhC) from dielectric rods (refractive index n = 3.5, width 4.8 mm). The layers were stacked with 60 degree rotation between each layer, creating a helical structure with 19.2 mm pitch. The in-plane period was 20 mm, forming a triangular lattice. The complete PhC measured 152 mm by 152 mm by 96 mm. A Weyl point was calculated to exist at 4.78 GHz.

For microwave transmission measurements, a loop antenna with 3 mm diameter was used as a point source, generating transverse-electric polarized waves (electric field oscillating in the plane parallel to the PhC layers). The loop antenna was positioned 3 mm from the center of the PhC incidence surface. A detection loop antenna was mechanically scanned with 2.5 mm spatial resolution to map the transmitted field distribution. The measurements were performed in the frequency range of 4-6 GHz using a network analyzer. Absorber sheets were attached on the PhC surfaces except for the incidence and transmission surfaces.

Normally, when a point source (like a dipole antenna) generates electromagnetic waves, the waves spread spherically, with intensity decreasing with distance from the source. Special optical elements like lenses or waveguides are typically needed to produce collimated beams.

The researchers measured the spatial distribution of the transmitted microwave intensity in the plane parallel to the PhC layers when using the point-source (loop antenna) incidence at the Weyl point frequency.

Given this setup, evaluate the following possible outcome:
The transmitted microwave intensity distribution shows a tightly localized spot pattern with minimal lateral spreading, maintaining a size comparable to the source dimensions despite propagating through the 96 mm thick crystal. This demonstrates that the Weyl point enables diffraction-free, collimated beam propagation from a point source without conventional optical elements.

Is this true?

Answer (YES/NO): NO